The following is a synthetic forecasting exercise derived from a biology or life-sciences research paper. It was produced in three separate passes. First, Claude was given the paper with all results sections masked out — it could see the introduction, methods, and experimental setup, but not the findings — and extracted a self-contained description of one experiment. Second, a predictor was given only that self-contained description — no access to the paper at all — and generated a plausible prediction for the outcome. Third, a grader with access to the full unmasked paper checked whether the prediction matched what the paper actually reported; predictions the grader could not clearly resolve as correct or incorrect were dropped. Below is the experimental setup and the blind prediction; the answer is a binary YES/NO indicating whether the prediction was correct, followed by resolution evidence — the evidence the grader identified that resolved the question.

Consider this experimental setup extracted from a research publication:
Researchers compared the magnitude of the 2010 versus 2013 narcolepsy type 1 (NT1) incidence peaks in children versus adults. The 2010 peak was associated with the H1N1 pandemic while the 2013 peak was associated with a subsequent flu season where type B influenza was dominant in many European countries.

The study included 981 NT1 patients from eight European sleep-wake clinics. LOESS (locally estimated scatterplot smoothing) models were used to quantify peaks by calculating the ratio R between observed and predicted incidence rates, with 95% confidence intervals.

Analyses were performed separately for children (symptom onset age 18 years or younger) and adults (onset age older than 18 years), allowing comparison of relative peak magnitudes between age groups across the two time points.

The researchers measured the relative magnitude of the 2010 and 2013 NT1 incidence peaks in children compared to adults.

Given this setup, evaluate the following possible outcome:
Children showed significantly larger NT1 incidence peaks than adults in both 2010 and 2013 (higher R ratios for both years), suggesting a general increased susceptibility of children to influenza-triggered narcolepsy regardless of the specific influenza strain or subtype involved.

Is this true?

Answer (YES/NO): NO